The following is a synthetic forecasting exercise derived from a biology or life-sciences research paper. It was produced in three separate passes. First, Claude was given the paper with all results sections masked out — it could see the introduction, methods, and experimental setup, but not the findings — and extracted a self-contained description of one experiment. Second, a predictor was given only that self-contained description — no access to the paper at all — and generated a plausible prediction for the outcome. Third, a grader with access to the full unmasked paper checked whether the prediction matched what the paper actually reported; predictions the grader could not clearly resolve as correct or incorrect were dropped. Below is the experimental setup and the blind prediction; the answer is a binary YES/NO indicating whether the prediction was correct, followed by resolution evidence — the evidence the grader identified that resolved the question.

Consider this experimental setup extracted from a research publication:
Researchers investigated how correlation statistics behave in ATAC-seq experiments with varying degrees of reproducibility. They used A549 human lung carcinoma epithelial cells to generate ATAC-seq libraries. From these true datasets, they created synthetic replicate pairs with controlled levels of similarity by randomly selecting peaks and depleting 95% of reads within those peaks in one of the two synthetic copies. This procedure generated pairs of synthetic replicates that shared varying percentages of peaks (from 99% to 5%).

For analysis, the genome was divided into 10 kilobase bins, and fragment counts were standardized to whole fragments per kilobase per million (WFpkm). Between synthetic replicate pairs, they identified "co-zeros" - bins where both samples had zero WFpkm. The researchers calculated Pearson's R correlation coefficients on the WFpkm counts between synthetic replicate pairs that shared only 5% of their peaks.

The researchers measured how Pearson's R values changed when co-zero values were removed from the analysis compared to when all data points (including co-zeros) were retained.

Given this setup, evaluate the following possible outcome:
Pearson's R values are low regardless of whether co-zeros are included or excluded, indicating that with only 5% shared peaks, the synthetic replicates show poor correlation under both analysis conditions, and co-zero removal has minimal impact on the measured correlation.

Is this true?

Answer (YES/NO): NO